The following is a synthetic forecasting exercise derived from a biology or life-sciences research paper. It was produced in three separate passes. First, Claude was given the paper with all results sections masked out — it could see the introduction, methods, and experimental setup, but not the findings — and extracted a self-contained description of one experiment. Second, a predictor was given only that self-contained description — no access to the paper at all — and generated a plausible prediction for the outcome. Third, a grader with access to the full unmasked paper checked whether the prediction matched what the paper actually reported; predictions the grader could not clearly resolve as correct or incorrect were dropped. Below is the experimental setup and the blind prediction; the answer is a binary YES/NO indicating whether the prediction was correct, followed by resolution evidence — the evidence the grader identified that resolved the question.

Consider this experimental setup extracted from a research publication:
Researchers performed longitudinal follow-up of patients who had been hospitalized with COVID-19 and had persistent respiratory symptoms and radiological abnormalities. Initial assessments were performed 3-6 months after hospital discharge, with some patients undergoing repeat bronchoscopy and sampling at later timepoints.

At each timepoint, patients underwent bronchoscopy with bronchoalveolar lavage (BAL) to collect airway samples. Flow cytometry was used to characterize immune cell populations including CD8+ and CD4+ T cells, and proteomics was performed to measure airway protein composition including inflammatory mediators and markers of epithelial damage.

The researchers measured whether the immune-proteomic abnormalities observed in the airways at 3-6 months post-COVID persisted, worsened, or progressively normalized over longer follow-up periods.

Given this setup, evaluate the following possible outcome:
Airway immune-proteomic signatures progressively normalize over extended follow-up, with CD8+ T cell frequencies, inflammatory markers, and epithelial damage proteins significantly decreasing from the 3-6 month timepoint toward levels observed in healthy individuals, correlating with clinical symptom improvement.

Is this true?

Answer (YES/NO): NO